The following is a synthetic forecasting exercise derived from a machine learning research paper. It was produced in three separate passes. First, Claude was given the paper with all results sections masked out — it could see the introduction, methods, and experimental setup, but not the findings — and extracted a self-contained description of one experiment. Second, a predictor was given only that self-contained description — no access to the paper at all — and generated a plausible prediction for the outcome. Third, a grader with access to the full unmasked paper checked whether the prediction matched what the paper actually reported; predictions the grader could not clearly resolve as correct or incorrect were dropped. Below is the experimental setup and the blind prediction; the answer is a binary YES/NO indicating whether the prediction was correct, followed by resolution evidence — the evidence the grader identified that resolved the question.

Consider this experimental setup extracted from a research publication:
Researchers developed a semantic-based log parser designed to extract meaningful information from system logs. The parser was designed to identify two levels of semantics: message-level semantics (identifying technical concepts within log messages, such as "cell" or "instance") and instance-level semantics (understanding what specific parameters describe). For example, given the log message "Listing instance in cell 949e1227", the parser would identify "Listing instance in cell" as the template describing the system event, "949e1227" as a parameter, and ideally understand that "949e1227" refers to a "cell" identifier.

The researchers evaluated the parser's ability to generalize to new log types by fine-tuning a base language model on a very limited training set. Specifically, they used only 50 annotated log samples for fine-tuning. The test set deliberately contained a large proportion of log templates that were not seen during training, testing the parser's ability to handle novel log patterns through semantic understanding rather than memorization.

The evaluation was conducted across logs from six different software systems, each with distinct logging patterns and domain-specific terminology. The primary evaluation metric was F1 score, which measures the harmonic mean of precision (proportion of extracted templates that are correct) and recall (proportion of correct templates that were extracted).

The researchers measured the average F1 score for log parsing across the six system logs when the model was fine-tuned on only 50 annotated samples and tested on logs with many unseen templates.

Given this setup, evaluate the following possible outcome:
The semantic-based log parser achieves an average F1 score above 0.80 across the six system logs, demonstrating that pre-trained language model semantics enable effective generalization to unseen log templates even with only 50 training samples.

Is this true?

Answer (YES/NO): YES